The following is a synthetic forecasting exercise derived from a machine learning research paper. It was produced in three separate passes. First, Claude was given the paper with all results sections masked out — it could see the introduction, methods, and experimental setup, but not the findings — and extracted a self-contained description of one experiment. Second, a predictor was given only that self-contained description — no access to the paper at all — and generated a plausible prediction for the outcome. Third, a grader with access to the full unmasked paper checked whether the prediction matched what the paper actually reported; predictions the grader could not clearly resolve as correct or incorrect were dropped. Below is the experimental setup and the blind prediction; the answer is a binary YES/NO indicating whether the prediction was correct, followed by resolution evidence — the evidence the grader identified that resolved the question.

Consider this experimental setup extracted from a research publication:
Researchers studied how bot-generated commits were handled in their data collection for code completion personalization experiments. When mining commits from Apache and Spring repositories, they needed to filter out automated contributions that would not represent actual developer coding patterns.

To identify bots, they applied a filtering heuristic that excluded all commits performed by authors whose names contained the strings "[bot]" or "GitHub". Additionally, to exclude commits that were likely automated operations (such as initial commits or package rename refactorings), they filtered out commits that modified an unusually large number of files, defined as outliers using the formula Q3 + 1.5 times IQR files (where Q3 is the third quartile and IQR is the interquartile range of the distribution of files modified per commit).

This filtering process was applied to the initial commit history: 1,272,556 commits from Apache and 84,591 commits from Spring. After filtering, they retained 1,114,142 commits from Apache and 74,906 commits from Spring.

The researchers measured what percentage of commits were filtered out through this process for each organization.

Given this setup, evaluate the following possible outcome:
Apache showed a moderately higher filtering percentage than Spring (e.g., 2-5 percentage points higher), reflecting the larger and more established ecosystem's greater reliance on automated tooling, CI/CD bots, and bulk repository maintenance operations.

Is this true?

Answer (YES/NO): NO